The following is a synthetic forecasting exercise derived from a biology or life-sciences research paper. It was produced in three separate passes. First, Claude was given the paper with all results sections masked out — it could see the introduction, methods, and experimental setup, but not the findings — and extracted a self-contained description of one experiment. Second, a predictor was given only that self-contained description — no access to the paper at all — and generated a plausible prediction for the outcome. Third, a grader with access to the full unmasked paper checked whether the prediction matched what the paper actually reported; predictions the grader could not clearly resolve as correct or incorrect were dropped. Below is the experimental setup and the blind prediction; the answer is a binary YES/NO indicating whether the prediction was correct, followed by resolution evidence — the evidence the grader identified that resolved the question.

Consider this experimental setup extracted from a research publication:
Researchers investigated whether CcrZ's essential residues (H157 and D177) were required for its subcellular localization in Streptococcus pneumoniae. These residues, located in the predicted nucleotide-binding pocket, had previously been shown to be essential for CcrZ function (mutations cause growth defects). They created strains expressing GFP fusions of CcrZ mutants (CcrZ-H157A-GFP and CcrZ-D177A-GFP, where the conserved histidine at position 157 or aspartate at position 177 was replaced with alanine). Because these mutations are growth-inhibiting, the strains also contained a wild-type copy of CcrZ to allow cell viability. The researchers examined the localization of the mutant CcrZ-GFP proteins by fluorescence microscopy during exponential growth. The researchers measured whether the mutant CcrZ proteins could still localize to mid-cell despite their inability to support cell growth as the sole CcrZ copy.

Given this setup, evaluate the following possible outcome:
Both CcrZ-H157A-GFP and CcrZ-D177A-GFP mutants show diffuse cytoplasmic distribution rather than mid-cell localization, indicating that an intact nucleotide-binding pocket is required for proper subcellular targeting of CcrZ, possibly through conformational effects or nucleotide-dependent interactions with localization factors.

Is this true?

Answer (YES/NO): NO